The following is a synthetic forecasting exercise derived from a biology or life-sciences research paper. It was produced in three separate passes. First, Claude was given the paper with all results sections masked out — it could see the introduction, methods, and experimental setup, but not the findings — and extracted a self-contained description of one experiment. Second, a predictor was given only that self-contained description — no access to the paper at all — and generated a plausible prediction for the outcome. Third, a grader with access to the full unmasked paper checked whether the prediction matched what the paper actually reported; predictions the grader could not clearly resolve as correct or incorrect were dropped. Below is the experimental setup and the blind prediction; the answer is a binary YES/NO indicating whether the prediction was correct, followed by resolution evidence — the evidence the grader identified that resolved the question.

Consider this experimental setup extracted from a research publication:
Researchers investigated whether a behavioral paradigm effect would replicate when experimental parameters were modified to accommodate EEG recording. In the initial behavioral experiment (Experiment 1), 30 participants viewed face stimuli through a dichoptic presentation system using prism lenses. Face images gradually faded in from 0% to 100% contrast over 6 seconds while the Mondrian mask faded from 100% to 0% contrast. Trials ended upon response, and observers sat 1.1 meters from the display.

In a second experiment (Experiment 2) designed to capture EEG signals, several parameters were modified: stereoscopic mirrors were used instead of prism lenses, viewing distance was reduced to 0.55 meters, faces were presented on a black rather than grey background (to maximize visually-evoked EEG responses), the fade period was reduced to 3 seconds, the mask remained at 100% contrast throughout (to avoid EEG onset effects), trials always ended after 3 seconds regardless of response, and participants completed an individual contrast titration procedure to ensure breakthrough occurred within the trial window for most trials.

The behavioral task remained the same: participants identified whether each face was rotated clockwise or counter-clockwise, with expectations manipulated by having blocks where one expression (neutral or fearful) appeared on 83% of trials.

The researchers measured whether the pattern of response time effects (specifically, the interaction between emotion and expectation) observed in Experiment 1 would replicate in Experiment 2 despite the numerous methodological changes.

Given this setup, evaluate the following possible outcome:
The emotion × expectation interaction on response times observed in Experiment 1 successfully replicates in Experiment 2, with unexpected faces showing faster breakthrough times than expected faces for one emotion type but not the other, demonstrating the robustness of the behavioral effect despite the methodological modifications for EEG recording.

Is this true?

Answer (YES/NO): YES